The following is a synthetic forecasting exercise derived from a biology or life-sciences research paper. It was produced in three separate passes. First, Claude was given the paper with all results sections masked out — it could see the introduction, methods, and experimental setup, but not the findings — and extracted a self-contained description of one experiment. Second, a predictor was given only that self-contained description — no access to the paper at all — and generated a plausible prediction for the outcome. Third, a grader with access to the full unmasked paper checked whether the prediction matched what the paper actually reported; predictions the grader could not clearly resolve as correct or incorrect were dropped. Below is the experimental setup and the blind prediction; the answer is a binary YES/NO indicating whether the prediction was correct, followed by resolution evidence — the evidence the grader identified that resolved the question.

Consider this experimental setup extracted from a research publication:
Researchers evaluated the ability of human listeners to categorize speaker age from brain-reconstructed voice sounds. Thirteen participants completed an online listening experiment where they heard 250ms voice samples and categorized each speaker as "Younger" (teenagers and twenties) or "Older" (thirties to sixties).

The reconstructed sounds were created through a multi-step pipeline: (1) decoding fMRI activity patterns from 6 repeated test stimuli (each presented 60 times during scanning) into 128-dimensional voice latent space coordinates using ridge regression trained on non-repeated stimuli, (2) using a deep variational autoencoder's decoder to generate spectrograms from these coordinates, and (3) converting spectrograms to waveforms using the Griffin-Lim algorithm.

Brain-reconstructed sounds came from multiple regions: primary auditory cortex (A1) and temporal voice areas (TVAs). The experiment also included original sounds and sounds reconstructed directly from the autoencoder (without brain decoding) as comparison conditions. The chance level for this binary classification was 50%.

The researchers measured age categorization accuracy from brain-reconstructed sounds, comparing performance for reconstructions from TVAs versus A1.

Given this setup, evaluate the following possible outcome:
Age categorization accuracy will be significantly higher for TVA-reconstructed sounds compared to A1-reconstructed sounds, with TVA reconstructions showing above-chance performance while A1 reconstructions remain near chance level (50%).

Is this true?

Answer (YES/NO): YES